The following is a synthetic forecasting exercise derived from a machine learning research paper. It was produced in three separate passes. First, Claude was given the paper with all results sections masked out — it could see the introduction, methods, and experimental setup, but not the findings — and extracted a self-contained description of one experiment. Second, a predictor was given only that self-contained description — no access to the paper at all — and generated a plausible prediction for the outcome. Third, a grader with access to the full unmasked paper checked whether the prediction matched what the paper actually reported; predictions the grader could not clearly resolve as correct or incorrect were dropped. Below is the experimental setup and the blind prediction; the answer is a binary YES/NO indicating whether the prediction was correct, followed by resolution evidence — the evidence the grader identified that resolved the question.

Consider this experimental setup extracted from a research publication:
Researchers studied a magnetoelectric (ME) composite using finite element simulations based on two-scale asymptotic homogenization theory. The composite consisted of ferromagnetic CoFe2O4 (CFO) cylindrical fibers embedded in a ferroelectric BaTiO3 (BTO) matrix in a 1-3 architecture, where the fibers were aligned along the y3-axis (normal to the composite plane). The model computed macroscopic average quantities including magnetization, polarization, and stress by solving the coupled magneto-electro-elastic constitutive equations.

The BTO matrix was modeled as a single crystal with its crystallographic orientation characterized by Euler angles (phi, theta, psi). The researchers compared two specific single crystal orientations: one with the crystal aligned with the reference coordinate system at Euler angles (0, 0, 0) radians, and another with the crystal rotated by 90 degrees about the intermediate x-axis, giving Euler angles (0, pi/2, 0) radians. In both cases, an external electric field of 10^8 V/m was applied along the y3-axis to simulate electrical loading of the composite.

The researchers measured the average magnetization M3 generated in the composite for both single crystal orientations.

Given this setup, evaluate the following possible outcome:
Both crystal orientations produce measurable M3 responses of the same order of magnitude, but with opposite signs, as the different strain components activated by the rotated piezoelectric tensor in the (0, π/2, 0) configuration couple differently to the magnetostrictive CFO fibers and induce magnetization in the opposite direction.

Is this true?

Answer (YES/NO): NO